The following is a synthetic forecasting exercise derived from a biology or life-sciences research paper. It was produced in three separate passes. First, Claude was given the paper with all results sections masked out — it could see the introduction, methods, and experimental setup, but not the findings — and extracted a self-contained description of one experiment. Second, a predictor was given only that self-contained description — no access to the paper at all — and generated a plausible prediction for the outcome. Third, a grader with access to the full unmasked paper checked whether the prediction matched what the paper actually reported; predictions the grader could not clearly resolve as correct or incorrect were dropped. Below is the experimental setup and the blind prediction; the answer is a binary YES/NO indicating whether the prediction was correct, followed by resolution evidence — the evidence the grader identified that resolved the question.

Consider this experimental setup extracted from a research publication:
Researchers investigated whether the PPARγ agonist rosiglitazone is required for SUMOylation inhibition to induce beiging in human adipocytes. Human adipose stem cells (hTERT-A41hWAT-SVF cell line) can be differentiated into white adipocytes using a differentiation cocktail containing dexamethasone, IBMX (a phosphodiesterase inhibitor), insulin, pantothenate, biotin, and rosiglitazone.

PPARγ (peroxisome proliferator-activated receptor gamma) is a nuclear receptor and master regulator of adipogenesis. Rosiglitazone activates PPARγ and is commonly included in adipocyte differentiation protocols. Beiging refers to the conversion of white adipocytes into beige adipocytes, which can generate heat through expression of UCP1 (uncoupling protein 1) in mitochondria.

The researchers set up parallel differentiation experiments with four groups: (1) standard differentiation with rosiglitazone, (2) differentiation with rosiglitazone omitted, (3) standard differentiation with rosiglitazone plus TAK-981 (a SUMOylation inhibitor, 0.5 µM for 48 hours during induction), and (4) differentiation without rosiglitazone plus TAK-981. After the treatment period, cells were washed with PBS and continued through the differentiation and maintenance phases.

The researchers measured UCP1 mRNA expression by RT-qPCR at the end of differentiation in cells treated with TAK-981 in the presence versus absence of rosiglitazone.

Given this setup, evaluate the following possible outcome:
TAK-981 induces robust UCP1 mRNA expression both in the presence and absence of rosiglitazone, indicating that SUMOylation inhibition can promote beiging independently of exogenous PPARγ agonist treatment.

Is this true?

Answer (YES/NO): NO